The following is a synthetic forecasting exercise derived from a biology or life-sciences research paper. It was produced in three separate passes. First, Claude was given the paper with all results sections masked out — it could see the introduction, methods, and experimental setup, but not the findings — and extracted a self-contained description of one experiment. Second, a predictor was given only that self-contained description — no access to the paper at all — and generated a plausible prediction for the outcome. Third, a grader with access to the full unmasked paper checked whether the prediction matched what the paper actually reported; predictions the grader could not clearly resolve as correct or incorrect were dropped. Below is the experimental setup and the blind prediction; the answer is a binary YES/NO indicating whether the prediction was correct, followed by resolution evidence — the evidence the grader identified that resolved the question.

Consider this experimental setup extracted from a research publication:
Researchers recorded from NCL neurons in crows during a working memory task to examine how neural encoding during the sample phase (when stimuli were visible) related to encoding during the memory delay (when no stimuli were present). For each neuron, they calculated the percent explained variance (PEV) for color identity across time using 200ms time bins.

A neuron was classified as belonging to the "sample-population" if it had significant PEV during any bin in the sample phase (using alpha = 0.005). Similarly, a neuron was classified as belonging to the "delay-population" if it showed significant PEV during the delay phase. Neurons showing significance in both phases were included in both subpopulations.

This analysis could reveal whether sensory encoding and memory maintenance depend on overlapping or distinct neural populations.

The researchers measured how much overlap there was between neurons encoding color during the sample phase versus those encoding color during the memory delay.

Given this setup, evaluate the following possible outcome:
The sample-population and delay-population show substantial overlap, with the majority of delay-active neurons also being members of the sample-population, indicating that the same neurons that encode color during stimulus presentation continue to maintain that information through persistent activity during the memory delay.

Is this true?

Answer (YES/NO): NO